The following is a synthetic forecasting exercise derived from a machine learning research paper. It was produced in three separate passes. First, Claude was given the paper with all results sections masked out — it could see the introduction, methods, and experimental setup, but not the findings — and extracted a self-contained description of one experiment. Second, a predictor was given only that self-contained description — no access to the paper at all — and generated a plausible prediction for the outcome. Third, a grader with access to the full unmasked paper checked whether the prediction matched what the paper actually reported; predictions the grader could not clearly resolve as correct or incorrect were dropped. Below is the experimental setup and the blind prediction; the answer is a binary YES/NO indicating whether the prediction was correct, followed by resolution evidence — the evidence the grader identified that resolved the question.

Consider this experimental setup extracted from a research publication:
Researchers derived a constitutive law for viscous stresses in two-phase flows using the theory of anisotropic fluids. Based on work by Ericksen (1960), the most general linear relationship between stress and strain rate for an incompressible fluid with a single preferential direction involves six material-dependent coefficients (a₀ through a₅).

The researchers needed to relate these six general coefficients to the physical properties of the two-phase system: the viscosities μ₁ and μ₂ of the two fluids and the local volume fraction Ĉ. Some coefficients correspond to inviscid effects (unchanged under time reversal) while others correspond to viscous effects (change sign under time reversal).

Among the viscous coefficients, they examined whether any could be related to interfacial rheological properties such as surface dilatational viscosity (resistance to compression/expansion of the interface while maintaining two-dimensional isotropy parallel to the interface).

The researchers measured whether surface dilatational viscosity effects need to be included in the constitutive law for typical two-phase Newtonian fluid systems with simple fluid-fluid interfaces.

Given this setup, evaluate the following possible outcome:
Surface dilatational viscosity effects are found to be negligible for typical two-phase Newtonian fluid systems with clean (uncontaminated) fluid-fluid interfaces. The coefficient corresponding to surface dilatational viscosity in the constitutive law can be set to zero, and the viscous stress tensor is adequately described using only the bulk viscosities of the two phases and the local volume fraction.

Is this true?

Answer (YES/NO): YES